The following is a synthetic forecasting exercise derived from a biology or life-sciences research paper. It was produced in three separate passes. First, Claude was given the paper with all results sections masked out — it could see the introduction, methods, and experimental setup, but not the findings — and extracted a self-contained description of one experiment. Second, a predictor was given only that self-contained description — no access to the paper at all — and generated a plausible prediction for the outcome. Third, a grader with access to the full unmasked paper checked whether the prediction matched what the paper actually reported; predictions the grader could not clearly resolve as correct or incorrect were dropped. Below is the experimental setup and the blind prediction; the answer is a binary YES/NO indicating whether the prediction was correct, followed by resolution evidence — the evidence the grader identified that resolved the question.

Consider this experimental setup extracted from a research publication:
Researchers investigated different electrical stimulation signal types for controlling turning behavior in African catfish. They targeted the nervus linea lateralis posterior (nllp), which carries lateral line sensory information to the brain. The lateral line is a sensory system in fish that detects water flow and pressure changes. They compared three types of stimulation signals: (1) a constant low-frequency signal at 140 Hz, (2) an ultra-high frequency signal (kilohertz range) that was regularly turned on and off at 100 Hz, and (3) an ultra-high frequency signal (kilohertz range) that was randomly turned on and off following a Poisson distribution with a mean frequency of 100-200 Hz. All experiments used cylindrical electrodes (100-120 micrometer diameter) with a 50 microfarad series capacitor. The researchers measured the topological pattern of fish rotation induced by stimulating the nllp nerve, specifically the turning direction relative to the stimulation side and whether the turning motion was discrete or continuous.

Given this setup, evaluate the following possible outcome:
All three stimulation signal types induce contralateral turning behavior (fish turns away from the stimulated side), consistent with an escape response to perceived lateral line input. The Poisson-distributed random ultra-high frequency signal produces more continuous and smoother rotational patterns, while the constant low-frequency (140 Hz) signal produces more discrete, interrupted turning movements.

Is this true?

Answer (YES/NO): NO